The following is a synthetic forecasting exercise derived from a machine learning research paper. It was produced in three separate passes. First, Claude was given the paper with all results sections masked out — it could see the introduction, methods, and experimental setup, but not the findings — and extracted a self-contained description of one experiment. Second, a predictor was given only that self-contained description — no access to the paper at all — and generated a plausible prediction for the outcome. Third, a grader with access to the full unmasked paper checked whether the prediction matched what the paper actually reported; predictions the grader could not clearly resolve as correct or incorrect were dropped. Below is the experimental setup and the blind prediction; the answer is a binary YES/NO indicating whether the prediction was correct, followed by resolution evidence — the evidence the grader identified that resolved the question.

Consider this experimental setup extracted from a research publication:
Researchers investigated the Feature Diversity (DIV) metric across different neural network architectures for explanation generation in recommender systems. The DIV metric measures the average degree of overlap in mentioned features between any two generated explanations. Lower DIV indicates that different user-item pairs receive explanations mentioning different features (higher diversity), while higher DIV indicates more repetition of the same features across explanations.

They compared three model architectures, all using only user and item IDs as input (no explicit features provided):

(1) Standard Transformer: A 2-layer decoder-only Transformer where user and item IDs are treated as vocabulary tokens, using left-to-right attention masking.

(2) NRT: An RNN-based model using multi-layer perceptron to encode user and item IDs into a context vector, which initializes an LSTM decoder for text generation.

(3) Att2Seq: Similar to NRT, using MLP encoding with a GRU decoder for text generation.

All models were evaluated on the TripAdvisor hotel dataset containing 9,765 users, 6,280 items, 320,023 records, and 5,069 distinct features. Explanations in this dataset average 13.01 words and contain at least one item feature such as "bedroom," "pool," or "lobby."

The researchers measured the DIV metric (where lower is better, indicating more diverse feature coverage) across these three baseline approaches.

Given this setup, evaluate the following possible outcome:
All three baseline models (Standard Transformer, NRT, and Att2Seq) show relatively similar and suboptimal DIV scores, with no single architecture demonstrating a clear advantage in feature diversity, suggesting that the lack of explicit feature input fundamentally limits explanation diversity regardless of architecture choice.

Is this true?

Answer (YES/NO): NO